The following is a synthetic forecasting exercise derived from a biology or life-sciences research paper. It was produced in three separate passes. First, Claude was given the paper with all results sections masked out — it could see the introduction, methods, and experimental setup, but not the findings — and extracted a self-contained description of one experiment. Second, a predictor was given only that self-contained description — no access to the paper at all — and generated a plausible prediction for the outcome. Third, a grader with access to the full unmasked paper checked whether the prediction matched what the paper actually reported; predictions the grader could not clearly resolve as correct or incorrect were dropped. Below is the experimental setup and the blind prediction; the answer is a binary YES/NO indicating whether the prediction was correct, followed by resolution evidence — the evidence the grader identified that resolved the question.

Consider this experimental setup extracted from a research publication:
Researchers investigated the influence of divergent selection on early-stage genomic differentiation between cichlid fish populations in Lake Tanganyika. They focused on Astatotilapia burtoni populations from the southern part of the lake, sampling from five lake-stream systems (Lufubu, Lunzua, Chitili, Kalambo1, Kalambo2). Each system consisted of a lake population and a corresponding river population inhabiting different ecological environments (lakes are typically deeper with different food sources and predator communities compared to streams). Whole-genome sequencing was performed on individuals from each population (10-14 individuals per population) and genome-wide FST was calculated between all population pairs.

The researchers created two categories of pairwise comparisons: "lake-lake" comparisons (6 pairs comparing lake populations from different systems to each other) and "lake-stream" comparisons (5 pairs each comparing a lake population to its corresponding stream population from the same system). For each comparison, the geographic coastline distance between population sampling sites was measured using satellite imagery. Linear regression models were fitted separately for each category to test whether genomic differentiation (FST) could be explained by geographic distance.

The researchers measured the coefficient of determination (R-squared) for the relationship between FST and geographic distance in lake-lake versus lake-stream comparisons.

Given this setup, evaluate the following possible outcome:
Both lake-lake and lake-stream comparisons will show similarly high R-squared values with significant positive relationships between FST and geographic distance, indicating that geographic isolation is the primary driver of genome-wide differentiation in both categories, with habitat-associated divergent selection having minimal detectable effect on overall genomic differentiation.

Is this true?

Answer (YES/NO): NO